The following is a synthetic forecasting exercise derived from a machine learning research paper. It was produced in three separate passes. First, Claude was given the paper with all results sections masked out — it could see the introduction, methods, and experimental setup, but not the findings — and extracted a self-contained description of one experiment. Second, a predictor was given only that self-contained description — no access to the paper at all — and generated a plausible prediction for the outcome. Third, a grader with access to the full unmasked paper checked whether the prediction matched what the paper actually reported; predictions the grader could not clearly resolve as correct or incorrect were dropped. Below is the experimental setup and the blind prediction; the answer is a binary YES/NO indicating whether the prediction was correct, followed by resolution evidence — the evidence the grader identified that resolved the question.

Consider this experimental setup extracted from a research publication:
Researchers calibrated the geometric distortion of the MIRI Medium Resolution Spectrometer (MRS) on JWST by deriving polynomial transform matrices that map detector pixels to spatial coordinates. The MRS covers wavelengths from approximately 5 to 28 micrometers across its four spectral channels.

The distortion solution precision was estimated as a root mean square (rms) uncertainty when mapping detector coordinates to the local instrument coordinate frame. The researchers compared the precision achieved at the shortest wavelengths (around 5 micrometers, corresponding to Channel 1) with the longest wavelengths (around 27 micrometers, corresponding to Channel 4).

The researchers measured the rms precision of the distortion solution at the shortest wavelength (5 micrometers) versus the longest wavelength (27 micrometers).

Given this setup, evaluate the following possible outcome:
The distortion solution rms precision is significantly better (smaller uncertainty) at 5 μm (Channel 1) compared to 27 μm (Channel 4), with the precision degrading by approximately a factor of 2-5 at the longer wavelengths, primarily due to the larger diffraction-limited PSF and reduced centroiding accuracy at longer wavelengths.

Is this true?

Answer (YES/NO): YES